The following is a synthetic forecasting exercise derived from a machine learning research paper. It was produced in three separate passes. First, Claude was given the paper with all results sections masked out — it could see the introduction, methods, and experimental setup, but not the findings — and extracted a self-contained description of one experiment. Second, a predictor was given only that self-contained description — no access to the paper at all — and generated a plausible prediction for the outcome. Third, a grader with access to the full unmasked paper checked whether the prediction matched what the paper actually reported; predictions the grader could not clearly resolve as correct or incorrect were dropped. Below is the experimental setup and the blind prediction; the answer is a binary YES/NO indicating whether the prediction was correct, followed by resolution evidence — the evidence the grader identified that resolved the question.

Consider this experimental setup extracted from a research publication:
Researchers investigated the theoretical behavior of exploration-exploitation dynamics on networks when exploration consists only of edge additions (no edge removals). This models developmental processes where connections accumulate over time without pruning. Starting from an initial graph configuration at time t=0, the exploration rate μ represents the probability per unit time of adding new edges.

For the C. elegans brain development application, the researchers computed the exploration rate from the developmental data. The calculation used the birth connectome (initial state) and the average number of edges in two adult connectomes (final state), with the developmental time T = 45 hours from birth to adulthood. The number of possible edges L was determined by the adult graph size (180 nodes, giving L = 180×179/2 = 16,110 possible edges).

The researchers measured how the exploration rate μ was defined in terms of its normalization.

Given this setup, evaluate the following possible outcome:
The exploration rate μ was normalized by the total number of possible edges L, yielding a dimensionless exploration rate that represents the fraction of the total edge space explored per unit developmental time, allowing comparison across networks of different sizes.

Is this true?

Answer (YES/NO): NO